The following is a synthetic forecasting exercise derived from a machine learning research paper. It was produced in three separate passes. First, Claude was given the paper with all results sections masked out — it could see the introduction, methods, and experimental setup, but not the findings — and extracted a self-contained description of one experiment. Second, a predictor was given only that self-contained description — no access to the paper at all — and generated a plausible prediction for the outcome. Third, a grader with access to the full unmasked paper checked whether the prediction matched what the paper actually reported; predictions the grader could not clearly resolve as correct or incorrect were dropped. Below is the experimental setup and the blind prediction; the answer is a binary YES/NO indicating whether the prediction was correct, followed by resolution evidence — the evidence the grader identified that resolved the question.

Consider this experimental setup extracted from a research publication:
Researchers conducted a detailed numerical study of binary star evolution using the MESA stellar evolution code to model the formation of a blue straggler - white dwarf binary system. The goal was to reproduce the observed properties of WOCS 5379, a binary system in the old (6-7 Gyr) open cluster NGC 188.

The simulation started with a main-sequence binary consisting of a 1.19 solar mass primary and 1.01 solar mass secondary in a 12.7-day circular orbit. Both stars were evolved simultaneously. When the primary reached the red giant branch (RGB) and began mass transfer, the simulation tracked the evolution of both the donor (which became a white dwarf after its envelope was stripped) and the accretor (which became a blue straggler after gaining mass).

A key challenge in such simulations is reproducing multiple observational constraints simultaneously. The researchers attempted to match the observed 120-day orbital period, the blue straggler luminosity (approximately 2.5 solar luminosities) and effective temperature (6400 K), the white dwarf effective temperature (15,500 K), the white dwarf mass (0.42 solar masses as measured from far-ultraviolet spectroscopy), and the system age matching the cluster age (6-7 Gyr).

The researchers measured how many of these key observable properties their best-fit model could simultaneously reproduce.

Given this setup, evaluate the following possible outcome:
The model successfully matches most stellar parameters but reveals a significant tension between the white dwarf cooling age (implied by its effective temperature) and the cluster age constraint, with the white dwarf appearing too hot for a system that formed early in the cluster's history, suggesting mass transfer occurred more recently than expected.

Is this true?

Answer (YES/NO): NO